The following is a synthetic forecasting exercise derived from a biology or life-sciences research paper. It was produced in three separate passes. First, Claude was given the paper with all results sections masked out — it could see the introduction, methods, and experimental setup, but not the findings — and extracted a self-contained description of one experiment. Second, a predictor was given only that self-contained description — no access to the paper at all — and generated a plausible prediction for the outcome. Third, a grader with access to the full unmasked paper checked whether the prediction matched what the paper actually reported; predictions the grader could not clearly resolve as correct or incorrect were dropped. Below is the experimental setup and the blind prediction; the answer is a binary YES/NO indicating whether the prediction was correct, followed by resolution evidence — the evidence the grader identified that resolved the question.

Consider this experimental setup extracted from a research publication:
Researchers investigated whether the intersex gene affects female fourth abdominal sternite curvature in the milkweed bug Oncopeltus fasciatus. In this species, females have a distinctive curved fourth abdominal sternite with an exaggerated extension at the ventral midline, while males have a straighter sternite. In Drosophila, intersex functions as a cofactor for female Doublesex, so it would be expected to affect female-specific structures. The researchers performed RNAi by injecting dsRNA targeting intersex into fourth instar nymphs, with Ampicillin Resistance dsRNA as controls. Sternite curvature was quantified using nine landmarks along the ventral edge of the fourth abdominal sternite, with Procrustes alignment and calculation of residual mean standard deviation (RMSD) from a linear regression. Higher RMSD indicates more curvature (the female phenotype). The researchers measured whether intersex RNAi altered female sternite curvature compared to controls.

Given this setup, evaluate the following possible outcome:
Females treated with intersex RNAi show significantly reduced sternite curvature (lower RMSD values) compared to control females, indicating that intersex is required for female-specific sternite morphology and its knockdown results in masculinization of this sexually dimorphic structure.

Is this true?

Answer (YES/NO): NO